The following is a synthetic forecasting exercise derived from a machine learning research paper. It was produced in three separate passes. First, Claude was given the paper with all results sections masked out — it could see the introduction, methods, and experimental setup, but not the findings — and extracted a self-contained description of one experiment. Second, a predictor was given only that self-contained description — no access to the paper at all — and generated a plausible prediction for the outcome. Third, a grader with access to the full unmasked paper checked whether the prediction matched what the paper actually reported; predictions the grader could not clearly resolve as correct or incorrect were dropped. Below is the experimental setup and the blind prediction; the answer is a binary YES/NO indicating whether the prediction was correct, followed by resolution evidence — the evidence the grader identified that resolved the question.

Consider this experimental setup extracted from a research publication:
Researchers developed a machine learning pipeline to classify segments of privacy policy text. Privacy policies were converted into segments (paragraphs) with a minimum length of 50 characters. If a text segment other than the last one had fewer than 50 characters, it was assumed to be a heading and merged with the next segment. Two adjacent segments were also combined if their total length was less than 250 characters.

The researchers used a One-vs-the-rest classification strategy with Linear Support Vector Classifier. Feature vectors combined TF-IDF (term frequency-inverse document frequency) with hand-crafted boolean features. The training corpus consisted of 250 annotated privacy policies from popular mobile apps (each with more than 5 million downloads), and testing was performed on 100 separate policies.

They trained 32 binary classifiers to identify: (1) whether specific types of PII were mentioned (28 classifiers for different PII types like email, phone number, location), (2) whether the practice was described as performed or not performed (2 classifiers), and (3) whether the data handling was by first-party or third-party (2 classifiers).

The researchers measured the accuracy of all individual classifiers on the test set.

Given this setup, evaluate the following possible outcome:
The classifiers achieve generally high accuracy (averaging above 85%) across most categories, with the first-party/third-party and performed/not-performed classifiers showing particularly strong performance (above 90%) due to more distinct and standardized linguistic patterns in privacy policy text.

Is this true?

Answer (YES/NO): YES